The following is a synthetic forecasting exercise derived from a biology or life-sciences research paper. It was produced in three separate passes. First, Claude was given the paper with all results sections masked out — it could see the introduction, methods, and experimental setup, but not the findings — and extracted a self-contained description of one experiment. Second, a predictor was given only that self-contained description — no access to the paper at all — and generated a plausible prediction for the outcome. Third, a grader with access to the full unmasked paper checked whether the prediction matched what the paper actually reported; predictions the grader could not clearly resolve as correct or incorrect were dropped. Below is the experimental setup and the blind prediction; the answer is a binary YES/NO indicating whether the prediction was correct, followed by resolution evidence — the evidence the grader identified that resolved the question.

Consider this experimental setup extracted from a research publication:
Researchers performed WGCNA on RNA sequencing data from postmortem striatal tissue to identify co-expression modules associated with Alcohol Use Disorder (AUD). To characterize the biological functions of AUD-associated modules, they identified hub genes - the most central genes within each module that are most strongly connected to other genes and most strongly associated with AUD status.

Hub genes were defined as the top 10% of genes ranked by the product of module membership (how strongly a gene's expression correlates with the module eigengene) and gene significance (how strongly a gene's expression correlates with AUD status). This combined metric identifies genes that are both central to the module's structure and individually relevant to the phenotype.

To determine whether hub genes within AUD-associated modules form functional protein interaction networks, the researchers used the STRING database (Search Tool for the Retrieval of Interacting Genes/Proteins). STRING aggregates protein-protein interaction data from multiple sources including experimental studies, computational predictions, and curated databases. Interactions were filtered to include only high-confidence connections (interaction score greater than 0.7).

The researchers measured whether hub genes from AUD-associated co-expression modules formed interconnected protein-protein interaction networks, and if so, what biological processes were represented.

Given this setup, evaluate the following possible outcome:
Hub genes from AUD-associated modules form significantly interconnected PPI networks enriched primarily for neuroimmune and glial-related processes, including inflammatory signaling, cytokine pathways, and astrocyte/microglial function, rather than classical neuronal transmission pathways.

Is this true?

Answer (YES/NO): YES